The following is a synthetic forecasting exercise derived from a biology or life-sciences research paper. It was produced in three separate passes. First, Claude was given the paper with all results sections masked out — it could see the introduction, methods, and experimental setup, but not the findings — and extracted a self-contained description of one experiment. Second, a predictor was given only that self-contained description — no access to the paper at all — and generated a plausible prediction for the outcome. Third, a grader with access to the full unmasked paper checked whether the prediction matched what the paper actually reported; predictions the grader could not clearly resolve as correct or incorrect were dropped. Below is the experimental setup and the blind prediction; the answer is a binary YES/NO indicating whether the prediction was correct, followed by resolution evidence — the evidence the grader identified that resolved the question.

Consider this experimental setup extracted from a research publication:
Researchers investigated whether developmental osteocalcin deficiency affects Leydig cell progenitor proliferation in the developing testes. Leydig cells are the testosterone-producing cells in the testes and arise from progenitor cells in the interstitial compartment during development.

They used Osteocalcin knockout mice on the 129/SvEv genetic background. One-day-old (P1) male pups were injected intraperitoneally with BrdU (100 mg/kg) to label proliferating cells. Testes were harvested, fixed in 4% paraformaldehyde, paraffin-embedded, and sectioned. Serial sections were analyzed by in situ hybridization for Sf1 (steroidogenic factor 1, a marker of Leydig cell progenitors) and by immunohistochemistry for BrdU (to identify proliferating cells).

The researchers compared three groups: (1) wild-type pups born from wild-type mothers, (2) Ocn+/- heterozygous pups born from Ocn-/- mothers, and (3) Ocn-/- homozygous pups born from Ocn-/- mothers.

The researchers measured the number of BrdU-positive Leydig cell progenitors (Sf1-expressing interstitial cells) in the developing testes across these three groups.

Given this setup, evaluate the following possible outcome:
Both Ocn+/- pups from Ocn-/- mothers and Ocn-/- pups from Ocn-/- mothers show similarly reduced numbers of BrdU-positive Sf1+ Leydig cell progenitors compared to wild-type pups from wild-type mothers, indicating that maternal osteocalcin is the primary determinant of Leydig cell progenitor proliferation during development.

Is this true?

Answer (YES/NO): NO